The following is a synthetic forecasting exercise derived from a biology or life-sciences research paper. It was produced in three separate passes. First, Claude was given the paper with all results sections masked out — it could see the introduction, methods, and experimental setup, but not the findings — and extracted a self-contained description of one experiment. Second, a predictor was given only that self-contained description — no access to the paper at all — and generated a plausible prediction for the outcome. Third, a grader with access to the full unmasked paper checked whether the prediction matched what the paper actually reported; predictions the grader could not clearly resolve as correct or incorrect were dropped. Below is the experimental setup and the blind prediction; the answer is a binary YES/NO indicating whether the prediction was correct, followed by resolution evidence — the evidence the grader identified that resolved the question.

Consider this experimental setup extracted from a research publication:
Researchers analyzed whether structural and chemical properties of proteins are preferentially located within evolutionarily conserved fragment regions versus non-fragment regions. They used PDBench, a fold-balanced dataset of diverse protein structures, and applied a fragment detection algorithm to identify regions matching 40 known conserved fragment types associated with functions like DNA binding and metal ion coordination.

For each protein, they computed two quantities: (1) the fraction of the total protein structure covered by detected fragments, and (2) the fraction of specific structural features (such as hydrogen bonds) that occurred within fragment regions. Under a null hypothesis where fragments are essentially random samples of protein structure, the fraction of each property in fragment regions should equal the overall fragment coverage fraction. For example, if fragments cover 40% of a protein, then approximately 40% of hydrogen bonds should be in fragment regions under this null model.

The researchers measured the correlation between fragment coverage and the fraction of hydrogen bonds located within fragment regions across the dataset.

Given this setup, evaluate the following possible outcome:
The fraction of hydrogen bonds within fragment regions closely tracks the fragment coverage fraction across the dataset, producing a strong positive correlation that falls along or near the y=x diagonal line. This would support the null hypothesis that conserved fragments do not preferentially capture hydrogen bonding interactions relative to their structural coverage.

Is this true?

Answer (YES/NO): NO